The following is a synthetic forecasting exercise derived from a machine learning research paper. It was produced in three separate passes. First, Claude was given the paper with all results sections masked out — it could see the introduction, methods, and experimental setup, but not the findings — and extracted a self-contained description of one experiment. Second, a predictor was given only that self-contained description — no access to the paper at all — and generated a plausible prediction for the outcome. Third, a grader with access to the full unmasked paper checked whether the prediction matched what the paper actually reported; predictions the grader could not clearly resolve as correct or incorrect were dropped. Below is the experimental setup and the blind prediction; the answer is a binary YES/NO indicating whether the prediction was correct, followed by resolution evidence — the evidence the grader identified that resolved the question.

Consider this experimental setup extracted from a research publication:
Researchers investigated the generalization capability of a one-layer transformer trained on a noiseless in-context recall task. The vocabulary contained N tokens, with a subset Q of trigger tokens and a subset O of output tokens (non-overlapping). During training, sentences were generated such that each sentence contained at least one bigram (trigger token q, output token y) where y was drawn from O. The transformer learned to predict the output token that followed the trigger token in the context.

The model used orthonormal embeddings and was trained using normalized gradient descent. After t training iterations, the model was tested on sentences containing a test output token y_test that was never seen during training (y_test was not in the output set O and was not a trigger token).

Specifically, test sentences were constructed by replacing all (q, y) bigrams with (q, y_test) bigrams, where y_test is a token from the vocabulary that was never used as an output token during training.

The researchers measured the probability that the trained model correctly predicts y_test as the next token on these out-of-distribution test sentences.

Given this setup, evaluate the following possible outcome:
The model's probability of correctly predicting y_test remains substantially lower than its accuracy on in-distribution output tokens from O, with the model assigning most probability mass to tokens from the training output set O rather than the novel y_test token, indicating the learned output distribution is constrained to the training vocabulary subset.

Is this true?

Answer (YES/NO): NO